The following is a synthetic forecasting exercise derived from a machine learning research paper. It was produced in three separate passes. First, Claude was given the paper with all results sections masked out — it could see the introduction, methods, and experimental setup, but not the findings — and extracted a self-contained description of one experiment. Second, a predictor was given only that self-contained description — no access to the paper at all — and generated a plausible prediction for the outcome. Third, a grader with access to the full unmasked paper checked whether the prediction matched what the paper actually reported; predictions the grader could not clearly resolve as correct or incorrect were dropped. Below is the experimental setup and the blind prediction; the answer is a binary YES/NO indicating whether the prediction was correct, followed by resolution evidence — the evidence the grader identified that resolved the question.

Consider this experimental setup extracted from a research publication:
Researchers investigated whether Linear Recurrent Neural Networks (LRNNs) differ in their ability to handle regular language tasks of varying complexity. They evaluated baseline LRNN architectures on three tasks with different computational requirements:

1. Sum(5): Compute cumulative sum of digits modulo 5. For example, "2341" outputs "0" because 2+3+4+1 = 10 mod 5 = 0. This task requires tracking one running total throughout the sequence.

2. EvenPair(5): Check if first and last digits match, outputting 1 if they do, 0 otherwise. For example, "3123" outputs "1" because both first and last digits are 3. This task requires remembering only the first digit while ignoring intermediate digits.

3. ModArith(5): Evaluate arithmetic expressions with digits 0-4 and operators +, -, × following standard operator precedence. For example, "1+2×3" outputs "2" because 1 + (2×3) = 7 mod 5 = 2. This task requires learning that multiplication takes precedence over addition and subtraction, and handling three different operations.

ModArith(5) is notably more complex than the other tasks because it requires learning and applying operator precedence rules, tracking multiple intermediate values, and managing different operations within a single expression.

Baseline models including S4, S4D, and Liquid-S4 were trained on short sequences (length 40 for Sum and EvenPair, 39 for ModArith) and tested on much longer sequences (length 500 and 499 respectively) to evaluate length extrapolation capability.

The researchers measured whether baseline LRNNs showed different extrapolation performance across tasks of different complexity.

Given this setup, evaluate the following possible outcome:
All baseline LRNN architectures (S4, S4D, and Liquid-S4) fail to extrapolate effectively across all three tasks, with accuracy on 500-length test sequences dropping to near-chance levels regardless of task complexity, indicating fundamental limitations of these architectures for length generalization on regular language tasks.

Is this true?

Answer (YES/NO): NO